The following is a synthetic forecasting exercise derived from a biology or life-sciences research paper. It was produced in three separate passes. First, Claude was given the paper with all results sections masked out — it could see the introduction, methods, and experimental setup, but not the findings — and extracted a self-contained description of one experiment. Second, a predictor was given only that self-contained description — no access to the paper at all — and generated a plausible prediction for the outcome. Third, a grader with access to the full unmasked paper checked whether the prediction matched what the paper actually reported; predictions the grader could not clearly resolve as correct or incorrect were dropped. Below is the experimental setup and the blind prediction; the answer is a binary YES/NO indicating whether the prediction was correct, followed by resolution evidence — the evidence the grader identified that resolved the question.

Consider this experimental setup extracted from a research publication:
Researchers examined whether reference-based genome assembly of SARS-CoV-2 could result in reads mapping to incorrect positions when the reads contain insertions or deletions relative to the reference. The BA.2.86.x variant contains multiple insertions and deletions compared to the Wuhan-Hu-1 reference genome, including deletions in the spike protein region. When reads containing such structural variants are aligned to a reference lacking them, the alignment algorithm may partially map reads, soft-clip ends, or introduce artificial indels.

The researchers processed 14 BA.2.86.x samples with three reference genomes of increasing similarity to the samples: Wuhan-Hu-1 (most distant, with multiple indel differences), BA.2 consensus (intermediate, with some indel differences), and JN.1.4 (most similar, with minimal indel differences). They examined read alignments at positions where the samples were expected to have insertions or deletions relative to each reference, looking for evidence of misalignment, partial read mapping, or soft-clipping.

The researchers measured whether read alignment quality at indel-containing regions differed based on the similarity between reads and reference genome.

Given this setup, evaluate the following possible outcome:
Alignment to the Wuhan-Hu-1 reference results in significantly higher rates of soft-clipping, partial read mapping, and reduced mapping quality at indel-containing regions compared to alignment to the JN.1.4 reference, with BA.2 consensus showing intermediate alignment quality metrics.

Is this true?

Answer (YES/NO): NO